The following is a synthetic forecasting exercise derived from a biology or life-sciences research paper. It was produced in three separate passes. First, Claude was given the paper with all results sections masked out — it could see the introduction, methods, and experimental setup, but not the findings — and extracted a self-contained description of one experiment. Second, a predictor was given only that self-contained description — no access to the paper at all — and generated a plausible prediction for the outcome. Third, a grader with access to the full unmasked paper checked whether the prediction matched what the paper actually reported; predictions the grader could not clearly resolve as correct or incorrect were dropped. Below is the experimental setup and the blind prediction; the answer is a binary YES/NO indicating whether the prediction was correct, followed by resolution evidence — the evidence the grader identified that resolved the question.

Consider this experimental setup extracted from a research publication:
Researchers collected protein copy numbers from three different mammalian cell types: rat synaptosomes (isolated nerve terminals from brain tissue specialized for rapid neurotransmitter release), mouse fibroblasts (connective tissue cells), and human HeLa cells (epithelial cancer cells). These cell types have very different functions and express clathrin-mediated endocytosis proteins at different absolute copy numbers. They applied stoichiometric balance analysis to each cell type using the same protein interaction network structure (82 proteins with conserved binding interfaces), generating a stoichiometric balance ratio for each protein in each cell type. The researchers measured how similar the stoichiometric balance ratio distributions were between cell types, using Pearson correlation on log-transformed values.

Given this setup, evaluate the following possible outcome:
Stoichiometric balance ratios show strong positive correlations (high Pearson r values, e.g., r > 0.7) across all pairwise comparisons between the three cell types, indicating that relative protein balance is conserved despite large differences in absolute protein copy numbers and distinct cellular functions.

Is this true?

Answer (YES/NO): NO